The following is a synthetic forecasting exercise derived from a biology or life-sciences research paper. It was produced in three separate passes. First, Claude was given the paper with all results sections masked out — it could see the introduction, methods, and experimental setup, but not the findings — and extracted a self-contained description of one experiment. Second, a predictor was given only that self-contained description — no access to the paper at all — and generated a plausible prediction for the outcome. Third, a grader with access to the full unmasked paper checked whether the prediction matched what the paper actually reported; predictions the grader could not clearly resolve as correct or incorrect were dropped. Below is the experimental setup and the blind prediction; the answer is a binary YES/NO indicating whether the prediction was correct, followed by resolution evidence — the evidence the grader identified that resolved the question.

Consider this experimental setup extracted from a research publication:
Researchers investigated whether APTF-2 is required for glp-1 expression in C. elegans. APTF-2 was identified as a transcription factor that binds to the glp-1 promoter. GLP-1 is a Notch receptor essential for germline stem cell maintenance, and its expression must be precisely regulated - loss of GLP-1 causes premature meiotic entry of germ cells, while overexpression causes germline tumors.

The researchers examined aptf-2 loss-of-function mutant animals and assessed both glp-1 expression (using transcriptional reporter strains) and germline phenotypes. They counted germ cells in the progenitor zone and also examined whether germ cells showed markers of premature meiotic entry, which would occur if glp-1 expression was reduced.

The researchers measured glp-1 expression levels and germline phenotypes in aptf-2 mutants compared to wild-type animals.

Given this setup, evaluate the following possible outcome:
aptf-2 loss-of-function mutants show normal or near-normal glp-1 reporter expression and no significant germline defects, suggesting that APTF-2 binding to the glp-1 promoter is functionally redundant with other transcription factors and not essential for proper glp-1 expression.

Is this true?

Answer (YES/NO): NO